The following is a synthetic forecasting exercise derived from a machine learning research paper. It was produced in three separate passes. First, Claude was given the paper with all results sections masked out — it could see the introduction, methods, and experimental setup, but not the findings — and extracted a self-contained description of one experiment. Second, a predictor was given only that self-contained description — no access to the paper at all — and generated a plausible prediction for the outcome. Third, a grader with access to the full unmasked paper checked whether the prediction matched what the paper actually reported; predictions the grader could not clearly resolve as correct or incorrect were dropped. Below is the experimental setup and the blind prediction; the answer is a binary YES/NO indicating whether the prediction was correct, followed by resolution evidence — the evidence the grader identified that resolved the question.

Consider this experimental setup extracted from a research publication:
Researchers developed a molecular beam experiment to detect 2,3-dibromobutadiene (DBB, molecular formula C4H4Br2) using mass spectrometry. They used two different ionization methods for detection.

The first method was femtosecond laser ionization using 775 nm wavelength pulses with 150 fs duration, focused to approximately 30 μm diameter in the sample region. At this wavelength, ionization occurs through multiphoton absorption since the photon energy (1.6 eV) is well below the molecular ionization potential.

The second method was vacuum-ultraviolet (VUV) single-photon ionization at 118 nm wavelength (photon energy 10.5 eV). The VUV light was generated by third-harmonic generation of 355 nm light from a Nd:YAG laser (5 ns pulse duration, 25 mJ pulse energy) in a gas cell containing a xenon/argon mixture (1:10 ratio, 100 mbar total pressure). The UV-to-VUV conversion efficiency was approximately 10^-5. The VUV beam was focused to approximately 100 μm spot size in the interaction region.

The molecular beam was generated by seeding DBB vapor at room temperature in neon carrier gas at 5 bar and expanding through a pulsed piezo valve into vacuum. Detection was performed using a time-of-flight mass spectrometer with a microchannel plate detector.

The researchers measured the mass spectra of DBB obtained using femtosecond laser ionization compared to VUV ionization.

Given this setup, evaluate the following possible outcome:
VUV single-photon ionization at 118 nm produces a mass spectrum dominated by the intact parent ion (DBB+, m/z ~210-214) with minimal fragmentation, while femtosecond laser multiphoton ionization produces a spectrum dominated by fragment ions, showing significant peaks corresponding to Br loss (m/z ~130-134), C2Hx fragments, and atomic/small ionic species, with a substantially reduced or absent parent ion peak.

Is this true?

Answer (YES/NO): NO